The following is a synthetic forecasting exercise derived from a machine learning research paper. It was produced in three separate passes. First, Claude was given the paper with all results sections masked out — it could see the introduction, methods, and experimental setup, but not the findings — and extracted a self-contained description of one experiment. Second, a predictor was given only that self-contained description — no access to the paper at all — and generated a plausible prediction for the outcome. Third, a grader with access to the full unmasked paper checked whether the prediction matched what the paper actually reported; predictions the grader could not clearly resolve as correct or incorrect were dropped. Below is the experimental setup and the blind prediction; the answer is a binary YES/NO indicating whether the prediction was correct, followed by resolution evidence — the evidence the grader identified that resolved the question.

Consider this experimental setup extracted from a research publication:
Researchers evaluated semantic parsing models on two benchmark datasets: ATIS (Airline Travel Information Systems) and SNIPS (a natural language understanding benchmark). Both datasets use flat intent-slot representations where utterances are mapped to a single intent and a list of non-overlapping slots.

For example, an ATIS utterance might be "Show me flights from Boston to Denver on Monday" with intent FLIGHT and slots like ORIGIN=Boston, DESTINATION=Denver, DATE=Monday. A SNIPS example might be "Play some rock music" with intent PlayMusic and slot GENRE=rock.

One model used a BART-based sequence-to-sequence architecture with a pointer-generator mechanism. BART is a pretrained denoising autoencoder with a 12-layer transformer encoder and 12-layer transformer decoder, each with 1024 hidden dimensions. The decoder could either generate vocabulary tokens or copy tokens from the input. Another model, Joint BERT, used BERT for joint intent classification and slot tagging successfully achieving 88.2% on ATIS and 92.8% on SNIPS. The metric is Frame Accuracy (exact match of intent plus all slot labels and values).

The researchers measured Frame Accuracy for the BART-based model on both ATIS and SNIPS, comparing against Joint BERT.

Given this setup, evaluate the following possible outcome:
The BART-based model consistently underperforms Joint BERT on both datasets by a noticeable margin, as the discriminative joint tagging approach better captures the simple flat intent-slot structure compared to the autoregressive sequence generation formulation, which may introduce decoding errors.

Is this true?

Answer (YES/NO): NO